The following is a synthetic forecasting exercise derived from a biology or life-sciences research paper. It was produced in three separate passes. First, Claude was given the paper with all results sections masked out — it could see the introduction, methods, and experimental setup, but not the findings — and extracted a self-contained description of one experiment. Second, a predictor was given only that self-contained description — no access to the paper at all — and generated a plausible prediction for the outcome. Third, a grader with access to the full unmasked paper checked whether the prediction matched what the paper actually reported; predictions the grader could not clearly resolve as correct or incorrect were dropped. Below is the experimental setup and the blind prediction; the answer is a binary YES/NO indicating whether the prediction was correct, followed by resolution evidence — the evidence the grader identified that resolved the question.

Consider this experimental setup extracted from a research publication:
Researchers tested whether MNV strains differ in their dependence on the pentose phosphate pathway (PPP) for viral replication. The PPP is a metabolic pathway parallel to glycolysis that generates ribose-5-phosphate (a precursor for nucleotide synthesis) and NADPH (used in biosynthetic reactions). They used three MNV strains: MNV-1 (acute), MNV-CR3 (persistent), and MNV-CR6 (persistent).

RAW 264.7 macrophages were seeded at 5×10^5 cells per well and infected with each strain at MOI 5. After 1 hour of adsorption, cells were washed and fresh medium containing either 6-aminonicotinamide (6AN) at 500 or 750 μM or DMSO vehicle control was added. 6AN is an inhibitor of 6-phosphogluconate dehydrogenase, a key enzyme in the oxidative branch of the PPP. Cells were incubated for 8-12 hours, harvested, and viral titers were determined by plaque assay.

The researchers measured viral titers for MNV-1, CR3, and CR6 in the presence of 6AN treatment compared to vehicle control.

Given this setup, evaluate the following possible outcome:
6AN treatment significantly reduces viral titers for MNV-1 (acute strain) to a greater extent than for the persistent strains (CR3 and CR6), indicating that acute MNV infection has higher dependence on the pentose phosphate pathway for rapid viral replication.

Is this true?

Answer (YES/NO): NO